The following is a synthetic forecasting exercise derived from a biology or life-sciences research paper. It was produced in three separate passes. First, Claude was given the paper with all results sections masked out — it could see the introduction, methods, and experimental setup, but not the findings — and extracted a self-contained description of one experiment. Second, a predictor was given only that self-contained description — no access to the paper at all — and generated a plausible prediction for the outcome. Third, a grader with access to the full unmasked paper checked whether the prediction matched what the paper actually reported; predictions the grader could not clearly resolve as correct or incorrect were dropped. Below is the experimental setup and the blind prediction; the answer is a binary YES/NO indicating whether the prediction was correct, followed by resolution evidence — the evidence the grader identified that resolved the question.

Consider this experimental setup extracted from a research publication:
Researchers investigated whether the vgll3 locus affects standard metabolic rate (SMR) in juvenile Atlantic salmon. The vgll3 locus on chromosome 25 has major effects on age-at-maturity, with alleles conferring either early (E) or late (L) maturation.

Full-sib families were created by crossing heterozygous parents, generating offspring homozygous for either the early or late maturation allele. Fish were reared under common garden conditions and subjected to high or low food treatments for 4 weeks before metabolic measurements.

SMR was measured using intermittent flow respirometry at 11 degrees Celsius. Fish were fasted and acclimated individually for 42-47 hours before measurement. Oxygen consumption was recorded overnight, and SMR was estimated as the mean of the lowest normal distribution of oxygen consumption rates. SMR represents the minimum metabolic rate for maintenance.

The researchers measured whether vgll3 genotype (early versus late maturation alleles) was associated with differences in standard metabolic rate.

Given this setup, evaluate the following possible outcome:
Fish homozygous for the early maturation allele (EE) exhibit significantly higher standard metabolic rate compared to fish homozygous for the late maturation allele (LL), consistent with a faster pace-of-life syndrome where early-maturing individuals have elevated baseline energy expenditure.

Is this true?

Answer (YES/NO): NO